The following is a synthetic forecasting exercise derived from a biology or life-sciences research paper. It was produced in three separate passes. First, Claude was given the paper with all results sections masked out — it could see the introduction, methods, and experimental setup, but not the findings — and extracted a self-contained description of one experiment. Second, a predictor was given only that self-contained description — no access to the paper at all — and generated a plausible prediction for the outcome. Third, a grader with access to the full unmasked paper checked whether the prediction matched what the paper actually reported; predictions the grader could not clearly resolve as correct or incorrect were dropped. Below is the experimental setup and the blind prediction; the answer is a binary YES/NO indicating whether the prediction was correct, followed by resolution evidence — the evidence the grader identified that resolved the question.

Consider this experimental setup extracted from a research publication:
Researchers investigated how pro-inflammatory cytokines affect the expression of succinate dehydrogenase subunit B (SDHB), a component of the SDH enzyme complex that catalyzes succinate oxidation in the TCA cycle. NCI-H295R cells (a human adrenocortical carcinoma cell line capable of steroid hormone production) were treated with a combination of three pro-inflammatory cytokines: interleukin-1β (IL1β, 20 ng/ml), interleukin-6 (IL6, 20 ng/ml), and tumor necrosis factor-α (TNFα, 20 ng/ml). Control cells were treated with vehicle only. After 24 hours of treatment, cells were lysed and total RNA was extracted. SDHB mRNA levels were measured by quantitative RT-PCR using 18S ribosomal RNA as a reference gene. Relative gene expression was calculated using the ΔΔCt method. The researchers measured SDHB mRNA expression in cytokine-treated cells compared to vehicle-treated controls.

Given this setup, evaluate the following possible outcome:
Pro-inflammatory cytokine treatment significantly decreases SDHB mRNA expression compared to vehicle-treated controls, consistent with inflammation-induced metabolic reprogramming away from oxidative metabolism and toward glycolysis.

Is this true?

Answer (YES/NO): NO